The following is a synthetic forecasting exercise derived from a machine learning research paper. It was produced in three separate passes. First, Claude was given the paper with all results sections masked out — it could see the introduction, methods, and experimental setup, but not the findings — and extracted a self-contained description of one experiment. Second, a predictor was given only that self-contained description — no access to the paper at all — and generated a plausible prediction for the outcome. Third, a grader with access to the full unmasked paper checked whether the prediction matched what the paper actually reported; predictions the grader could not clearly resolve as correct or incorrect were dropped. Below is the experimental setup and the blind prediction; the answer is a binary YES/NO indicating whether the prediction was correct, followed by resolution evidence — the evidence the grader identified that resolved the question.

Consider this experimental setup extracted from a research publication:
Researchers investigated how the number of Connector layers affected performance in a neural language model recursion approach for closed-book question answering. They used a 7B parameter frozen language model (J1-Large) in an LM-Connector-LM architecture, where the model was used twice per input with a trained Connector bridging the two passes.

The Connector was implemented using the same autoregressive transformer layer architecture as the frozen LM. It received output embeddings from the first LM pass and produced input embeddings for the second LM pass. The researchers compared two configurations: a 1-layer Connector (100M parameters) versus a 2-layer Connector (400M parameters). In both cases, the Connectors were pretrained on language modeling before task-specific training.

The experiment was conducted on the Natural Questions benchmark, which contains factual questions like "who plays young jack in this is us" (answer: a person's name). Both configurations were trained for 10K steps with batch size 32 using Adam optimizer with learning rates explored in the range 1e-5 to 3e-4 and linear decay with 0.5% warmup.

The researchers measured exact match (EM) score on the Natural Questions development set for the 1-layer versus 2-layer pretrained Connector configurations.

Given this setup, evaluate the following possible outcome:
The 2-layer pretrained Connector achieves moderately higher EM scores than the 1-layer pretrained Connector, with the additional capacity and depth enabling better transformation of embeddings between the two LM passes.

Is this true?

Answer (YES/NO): YES